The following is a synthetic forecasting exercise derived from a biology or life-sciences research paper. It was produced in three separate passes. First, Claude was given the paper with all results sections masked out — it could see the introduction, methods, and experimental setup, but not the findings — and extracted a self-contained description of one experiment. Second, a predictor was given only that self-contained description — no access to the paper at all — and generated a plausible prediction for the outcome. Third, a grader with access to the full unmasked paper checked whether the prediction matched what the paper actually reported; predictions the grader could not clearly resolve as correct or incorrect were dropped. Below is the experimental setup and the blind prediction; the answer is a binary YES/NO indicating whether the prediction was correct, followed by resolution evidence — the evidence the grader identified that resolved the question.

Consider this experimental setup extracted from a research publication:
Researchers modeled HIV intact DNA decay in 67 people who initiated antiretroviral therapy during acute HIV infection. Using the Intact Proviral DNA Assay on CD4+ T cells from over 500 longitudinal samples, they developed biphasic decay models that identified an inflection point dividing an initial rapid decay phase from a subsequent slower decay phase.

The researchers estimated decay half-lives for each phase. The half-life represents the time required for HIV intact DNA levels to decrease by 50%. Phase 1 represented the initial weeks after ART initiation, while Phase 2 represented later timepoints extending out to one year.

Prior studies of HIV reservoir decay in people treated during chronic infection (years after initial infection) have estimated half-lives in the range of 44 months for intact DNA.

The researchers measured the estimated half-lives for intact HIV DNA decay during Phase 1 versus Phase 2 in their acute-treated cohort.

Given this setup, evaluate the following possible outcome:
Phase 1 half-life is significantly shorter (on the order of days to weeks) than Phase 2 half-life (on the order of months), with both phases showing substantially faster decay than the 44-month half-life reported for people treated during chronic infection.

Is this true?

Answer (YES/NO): YES